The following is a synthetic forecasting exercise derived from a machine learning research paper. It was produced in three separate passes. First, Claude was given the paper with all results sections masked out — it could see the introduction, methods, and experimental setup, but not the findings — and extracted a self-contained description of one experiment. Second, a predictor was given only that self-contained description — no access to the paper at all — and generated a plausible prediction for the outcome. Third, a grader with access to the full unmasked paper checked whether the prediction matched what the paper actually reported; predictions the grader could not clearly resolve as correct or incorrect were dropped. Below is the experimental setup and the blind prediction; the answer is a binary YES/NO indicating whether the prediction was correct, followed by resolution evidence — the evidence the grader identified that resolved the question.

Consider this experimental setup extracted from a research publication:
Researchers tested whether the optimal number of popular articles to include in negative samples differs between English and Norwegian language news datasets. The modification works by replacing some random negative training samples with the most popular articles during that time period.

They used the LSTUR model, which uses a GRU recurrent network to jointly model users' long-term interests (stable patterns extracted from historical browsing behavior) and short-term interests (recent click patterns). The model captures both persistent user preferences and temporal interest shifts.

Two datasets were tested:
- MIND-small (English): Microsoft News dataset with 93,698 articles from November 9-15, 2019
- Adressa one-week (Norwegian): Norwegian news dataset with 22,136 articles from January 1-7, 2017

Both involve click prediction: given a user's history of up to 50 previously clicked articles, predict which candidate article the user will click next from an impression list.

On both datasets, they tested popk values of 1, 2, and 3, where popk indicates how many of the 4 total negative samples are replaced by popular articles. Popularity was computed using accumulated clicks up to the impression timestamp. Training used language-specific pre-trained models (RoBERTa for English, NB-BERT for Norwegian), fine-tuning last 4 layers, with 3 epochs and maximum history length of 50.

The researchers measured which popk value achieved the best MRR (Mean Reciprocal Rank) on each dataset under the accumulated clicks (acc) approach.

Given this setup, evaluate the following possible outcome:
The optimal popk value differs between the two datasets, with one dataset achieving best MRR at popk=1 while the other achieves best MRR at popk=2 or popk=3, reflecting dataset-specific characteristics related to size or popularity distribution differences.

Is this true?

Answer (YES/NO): NO